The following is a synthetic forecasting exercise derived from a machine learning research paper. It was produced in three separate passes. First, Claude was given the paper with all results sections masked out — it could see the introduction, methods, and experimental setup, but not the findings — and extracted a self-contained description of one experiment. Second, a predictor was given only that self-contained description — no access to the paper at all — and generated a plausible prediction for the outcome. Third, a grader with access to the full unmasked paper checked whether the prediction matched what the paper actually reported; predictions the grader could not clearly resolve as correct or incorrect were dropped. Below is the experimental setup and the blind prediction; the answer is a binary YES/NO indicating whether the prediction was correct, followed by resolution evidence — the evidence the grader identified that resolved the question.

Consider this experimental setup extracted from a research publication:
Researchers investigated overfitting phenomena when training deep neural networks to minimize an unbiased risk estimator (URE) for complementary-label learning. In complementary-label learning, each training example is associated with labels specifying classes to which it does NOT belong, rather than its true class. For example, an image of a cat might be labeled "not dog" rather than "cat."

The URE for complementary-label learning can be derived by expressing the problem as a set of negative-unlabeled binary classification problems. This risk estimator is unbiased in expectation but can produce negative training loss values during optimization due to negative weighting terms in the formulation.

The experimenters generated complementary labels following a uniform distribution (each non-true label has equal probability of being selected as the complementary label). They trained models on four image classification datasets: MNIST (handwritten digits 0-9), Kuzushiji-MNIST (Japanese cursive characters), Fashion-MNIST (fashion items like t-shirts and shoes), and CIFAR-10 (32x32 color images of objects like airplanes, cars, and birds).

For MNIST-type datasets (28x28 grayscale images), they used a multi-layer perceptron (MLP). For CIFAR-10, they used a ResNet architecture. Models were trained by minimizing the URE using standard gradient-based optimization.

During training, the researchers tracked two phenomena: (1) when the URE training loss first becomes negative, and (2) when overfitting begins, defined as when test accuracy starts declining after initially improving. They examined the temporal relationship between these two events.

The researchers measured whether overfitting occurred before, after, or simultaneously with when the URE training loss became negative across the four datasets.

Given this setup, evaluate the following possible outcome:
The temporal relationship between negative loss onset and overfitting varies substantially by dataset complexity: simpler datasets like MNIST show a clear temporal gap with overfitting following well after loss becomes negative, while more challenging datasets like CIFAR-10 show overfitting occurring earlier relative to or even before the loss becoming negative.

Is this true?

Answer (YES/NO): NO